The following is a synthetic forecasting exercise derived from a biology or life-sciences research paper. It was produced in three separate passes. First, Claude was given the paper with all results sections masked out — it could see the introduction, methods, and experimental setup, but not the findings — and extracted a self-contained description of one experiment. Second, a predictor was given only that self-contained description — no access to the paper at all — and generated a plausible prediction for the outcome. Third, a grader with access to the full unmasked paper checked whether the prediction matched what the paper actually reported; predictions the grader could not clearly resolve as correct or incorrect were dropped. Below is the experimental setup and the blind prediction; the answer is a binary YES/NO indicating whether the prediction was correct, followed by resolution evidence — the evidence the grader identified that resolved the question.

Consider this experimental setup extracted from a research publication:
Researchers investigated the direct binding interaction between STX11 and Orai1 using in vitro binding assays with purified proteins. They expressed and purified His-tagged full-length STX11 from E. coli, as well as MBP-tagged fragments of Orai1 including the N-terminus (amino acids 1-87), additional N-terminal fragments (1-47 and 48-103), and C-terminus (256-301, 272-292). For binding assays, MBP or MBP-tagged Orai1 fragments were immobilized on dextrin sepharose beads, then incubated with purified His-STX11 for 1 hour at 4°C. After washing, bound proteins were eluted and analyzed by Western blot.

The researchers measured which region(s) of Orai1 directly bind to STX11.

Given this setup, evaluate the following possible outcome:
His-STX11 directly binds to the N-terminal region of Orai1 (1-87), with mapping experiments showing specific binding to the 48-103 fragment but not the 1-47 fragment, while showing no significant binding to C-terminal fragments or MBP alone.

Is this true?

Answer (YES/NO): NO